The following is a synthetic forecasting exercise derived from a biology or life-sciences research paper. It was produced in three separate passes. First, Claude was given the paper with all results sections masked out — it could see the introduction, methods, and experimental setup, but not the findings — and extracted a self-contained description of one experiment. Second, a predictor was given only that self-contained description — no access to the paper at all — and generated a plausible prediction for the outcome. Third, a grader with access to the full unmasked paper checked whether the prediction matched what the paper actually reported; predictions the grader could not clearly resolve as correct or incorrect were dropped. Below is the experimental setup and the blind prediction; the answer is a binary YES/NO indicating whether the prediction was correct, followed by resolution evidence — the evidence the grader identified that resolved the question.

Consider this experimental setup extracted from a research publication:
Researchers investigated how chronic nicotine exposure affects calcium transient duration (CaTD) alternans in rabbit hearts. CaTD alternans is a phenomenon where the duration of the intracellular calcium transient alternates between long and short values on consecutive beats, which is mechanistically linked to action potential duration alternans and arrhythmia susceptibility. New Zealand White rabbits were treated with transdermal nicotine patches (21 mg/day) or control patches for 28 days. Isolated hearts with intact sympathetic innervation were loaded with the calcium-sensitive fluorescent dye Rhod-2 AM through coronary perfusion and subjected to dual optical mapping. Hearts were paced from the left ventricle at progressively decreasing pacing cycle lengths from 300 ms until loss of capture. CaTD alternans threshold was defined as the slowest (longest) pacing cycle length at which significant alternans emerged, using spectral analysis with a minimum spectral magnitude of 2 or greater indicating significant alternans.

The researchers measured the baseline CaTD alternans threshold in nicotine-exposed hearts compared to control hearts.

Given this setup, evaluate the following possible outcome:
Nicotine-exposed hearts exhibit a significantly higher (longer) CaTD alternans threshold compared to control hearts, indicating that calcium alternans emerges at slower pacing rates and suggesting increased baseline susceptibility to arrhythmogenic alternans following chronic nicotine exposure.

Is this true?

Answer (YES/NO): YES